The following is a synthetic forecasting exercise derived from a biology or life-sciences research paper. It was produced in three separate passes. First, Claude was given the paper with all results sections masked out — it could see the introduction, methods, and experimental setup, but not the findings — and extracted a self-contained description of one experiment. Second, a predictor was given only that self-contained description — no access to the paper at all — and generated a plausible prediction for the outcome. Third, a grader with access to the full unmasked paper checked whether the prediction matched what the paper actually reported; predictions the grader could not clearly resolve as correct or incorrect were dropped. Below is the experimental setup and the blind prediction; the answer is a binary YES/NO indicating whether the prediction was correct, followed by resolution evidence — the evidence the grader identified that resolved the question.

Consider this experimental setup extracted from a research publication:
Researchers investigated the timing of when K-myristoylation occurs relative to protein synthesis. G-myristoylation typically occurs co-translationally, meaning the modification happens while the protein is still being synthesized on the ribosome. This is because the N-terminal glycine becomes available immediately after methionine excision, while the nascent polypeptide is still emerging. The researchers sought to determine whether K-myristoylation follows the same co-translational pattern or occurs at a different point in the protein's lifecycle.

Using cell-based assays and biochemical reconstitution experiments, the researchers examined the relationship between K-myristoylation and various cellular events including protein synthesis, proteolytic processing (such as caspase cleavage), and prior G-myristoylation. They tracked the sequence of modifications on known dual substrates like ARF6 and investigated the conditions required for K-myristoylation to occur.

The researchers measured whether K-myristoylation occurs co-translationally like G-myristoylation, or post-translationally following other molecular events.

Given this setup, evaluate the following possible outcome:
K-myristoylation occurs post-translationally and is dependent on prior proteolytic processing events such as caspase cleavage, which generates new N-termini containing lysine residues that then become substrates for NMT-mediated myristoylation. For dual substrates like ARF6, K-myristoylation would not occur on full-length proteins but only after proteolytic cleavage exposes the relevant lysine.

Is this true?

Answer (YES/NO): NO